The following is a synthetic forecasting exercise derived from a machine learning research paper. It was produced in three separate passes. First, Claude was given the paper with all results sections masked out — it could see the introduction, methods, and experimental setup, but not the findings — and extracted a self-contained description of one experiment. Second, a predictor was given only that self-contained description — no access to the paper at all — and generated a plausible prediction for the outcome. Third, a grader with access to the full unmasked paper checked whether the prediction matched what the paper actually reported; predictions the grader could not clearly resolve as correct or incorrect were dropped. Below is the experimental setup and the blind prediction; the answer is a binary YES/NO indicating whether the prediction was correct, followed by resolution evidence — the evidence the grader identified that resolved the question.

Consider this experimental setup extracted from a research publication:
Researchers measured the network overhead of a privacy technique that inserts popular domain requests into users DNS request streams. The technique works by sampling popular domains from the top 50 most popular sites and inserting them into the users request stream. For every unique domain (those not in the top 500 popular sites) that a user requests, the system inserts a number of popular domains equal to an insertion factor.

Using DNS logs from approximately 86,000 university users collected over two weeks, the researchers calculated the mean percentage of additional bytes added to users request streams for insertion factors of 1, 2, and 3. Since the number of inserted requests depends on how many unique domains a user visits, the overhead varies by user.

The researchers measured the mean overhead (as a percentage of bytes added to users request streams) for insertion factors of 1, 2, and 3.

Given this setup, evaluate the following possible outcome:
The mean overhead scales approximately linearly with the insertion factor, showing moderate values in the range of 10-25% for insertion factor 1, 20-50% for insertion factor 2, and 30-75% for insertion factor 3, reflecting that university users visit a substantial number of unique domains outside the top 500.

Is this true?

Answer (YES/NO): NO